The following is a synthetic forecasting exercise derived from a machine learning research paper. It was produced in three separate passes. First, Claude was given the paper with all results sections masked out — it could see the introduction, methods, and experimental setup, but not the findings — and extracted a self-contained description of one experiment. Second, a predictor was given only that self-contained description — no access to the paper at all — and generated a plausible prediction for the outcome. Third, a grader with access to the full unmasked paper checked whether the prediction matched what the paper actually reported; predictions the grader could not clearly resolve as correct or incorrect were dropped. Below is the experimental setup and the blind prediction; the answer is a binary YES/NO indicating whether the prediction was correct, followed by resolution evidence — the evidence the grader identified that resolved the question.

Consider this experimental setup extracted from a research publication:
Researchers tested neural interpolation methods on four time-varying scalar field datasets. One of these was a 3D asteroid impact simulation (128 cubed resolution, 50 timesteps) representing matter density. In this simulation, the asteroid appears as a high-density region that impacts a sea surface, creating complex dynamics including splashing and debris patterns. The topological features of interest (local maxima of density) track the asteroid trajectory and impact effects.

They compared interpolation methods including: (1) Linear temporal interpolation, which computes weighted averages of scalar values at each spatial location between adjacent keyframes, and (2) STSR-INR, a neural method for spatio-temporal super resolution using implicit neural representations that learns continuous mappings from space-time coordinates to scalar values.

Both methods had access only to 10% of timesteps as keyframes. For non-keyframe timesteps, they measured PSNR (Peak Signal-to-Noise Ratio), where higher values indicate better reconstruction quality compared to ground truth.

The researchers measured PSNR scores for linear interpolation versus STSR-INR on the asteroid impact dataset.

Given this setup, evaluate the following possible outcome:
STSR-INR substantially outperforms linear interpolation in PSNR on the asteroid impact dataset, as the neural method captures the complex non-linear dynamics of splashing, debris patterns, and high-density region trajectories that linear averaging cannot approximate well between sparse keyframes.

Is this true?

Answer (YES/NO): NO